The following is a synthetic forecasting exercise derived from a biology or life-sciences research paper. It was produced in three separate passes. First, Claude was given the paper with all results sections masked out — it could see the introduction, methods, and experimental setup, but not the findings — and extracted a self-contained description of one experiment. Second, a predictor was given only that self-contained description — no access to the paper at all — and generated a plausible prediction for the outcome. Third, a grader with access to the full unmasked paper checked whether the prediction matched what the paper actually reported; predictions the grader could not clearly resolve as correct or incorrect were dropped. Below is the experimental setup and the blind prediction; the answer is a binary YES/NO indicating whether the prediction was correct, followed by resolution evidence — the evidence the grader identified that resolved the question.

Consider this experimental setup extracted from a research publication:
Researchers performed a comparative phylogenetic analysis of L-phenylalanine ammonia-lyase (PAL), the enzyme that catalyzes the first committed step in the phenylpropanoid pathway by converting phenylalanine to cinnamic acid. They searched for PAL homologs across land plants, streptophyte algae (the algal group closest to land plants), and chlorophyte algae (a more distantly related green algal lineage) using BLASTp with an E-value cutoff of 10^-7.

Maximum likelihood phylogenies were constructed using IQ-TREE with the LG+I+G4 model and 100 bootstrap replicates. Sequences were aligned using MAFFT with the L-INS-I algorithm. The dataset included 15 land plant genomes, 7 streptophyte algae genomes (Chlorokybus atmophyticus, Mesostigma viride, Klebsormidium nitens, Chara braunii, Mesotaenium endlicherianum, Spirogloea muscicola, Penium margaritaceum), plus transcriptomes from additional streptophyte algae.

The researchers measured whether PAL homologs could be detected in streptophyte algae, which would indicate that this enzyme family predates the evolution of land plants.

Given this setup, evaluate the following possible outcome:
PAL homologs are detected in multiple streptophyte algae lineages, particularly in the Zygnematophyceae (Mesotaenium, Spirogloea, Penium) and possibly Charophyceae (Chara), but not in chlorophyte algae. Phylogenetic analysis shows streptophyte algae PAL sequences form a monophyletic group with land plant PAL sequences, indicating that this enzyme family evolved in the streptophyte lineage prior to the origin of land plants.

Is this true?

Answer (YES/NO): NO